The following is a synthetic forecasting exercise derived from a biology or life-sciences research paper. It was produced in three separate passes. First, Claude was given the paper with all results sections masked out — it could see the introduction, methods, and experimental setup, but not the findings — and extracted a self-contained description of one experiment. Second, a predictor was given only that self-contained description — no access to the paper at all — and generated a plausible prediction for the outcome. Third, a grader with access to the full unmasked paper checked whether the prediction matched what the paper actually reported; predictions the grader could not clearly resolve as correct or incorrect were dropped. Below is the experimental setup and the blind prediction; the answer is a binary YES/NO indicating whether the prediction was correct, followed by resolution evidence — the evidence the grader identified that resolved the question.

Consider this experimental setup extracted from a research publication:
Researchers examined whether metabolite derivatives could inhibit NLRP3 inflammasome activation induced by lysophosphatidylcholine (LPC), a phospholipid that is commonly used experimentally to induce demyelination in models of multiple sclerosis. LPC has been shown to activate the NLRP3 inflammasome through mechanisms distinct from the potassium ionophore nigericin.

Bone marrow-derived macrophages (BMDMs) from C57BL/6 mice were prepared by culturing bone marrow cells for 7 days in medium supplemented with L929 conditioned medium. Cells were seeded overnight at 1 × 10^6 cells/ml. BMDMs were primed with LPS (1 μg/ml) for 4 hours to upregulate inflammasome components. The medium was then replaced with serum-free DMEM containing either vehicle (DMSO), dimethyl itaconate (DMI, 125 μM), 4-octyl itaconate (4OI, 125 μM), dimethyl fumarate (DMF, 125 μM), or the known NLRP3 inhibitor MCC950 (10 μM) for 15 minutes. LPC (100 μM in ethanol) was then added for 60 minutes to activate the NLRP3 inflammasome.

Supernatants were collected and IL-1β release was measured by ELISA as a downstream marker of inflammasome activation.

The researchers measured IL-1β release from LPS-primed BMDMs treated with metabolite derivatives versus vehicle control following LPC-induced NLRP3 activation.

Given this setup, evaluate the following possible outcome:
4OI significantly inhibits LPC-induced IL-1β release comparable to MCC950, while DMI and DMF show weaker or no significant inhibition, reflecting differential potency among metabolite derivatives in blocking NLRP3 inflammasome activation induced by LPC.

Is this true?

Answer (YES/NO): NO